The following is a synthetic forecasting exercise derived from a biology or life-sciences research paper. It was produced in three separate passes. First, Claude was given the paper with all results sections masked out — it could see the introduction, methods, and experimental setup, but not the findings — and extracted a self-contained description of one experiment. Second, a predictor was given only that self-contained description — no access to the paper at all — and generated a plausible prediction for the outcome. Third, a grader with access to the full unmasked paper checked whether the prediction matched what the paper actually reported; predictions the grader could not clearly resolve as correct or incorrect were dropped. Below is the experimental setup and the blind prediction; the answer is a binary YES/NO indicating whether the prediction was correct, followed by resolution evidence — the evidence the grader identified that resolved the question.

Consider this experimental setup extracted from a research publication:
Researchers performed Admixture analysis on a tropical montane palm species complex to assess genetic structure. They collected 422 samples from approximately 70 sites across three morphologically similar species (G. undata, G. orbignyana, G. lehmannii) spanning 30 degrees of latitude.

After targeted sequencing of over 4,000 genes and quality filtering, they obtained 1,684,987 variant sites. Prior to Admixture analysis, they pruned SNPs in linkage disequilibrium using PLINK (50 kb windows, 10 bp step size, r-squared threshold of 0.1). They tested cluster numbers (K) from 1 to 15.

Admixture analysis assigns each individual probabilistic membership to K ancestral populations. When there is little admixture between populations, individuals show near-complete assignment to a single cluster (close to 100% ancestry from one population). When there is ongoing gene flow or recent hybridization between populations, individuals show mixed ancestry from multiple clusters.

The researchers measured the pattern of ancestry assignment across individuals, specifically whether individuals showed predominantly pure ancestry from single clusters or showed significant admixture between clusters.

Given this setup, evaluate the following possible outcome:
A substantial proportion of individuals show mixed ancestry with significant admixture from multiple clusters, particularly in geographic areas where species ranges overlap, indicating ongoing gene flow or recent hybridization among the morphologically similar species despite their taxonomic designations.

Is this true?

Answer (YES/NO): NO